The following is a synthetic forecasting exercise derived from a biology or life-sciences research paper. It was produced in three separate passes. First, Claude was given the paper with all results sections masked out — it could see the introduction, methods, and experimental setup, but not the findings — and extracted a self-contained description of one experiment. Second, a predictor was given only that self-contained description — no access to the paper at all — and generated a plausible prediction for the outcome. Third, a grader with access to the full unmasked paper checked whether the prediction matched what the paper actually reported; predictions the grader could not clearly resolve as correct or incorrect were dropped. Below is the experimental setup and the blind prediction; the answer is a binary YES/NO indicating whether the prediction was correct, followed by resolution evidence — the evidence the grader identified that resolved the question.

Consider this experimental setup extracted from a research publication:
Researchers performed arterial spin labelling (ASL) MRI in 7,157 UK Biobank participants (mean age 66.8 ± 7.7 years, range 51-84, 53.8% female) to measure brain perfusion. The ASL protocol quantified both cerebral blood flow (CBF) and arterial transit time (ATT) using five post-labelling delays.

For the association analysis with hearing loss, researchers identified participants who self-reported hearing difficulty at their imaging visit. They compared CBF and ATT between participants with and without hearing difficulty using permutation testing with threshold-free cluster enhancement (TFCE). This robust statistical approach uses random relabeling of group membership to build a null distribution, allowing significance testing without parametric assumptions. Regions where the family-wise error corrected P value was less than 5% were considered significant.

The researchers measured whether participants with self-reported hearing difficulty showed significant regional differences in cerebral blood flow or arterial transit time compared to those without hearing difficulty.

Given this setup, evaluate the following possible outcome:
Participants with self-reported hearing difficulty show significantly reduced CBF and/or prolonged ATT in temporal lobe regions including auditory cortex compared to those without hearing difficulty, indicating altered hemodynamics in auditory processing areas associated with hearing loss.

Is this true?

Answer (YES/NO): YES